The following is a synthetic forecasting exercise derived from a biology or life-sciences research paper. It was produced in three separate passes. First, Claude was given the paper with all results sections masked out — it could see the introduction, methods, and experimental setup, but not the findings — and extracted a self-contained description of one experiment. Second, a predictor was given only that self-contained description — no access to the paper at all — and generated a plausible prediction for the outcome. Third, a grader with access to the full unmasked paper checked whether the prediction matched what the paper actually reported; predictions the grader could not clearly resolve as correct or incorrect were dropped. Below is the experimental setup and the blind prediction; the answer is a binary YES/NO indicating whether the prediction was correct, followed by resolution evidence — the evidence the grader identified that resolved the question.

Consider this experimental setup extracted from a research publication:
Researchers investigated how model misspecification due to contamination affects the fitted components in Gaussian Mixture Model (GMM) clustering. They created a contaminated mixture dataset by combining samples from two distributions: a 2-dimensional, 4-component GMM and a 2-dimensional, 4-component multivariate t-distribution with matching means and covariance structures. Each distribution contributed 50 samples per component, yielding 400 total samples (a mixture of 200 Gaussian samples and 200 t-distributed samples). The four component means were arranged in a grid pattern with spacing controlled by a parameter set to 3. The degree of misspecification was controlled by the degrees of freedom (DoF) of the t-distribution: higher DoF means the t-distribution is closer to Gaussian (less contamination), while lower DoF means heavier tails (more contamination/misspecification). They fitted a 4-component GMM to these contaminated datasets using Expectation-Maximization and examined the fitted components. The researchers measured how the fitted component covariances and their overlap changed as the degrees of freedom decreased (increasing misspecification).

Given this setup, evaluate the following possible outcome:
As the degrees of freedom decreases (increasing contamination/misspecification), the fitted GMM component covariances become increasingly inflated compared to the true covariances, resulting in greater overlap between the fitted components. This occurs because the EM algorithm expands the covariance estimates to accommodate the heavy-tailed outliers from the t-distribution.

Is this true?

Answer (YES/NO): NO